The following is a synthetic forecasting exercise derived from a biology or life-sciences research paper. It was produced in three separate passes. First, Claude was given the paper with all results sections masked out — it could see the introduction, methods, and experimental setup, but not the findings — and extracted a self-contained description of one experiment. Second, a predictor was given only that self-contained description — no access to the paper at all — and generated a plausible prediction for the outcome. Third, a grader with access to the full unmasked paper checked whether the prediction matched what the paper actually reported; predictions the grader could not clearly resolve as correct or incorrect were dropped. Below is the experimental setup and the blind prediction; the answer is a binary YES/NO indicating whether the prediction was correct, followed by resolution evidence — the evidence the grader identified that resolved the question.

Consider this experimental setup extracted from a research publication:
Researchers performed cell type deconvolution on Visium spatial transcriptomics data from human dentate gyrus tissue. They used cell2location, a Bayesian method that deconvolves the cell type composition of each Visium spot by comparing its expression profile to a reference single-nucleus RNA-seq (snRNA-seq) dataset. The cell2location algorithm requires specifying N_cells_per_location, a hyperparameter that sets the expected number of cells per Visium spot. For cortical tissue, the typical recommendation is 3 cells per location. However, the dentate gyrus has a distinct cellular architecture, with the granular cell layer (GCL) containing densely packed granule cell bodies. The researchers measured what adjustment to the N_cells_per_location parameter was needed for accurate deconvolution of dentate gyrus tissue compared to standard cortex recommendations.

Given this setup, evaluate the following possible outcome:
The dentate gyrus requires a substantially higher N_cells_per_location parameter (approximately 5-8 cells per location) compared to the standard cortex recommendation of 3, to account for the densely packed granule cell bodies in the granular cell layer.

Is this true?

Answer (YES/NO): YES